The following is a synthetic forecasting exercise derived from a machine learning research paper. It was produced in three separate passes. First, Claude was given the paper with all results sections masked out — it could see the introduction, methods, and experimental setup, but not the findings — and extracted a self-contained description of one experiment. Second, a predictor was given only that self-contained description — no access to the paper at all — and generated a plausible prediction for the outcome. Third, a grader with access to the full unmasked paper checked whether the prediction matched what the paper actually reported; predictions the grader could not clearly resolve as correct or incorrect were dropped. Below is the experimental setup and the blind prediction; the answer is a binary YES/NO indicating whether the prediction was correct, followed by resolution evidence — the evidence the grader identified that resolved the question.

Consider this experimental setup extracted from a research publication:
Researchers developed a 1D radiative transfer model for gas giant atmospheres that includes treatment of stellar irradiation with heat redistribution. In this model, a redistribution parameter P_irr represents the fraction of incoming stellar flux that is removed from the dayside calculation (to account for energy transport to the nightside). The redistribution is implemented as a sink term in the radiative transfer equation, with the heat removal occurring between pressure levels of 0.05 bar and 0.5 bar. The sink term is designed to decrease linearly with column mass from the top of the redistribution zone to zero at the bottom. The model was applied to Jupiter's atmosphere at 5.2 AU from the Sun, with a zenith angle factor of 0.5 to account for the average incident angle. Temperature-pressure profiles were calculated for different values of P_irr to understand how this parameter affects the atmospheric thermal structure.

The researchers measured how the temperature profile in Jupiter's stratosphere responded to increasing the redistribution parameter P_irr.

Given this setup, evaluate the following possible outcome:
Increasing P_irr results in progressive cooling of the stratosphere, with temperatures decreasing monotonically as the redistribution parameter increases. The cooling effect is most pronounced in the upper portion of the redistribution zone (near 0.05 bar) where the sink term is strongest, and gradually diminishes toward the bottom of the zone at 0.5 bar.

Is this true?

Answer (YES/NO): NO